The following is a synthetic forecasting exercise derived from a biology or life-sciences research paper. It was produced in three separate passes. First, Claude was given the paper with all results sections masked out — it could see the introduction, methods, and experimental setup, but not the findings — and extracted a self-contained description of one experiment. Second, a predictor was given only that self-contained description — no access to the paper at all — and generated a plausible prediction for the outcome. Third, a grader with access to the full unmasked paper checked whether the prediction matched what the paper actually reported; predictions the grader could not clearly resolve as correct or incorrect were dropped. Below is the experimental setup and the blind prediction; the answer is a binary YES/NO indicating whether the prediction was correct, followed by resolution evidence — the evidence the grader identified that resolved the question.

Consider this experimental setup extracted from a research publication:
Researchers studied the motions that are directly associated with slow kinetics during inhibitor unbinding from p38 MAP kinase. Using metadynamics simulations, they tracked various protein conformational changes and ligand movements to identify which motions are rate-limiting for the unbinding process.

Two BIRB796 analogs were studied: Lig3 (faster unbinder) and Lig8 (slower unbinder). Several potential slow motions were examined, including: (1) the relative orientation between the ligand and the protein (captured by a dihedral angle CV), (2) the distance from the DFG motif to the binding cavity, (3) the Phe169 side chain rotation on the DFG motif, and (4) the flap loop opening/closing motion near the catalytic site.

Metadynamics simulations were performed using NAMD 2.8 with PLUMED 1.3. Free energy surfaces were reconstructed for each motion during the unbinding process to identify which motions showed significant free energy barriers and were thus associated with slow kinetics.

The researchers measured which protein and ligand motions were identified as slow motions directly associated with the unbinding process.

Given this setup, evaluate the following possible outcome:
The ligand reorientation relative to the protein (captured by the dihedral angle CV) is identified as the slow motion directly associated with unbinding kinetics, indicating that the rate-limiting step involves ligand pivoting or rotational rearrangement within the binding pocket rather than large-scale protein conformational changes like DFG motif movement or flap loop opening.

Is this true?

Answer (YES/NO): NO